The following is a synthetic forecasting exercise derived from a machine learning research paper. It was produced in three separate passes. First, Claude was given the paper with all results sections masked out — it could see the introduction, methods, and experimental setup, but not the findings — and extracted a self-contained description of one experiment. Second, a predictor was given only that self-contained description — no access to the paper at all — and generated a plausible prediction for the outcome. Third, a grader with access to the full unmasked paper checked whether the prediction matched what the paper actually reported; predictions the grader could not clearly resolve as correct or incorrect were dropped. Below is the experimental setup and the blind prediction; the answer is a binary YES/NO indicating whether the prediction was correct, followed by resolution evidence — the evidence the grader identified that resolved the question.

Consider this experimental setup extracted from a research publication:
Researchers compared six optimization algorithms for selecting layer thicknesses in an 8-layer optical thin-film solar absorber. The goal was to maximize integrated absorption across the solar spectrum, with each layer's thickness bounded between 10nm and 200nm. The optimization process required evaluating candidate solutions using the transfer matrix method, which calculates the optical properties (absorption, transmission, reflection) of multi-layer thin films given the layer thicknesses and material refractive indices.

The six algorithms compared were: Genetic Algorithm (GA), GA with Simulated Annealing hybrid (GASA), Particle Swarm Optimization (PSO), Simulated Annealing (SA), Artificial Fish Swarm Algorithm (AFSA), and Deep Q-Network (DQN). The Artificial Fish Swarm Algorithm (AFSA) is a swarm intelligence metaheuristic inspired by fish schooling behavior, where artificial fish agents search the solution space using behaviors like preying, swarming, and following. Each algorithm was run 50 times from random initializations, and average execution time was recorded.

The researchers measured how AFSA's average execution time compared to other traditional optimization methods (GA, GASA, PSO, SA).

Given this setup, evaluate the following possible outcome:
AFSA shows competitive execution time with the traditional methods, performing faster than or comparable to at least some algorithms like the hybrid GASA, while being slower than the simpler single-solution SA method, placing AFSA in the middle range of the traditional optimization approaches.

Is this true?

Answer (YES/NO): NO